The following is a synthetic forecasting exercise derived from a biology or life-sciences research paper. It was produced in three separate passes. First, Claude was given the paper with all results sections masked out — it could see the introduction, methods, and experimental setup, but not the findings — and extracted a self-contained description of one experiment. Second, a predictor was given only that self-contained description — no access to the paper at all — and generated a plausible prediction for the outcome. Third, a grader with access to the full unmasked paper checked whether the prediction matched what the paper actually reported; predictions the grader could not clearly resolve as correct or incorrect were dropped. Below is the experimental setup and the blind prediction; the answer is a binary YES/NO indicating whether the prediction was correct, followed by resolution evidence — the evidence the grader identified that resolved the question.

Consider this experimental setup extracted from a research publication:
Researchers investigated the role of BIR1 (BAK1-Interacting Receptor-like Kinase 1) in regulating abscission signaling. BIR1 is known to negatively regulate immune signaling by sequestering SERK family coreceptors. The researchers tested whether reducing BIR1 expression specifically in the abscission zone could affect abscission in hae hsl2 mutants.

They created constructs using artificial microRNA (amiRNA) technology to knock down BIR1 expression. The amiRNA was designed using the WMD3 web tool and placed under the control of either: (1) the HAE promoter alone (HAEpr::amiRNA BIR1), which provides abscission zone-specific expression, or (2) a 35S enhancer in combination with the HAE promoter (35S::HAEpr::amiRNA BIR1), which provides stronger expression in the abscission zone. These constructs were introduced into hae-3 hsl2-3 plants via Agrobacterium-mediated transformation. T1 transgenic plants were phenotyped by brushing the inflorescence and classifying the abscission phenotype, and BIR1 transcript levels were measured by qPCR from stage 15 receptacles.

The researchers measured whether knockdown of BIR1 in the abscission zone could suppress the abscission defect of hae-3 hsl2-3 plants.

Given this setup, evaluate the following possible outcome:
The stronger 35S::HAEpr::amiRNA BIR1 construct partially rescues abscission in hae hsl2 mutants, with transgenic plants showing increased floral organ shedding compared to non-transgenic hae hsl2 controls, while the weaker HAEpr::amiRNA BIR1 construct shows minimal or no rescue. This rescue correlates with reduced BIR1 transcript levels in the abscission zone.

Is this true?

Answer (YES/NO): NO